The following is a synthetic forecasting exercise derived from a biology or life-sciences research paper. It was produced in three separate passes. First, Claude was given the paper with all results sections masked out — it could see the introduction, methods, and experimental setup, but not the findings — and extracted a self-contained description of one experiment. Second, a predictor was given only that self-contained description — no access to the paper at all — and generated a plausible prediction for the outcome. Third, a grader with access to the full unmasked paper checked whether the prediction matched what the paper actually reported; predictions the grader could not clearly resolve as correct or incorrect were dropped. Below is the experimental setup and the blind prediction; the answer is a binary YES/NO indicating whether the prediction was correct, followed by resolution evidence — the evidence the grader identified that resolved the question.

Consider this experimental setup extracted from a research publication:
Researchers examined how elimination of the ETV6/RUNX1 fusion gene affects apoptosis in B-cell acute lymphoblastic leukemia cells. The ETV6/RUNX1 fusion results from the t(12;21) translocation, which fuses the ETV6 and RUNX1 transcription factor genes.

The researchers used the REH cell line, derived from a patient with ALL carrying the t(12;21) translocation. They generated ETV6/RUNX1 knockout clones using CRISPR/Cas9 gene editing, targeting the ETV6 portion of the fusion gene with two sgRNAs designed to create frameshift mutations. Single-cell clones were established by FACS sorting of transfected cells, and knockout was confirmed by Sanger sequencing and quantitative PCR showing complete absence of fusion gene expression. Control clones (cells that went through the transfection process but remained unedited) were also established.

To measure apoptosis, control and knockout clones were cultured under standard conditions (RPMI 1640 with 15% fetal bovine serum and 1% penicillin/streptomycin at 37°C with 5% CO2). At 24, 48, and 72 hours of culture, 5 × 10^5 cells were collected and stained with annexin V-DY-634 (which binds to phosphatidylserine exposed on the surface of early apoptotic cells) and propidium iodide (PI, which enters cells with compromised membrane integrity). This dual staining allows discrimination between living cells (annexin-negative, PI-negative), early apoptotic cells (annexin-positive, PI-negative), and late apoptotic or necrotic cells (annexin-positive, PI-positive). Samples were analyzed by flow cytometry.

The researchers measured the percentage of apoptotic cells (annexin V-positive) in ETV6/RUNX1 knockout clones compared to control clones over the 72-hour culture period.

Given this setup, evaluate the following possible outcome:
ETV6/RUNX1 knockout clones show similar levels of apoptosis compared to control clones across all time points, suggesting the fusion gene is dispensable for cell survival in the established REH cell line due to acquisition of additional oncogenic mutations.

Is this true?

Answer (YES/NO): NO